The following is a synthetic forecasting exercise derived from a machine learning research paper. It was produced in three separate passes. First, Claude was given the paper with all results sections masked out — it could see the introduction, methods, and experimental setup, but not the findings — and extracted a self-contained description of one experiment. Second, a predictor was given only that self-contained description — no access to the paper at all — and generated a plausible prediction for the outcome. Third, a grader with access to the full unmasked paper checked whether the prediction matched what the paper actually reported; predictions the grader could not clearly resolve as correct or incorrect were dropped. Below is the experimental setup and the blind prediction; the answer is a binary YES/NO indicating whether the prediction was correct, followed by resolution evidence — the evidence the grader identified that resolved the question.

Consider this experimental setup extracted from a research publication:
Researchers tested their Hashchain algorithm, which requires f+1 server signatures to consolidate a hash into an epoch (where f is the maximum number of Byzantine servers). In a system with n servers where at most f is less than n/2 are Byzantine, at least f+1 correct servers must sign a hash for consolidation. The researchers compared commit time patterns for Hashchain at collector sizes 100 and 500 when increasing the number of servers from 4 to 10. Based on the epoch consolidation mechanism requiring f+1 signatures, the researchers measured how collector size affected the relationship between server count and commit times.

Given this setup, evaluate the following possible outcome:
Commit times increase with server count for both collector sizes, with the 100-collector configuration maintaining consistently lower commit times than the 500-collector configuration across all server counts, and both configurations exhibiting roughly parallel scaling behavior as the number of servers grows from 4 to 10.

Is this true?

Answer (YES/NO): NO